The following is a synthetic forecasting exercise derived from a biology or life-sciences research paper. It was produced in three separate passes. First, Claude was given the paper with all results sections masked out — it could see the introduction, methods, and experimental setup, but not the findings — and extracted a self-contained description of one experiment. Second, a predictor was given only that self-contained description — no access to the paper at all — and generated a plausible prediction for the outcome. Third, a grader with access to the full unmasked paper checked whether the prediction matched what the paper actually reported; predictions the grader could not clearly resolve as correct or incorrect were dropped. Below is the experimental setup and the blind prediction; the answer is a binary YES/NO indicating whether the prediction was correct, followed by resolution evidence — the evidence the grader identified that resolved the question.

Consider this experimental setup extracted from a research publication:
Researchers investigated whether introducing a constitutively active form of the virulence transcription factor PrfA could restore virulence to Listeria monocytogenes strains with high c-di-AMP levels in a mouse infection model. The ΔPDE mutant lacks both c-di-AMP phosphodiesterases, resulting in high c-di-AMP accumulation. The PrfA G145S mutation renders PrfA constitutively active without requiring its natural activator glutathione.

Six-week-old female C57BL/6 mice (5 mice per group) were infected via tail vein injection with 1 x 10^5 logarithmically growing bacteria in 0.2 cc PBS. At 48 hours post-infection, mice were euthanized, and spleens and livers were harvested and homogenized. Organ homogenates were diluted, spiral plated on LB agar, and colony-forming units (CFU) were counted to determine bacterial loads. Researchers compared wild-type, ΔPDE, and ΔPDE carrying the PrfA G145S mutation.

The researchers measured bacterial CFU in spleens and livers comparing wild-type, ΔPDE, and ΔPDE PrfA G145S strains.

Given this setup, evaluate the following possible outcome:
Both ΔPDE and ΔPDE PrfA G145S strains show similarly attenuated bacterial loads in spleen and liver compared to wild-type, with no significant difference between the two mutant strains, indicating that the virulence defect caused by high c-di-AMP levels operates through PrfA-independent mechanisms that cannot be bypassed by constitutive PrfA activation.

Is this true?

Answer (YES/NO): NO